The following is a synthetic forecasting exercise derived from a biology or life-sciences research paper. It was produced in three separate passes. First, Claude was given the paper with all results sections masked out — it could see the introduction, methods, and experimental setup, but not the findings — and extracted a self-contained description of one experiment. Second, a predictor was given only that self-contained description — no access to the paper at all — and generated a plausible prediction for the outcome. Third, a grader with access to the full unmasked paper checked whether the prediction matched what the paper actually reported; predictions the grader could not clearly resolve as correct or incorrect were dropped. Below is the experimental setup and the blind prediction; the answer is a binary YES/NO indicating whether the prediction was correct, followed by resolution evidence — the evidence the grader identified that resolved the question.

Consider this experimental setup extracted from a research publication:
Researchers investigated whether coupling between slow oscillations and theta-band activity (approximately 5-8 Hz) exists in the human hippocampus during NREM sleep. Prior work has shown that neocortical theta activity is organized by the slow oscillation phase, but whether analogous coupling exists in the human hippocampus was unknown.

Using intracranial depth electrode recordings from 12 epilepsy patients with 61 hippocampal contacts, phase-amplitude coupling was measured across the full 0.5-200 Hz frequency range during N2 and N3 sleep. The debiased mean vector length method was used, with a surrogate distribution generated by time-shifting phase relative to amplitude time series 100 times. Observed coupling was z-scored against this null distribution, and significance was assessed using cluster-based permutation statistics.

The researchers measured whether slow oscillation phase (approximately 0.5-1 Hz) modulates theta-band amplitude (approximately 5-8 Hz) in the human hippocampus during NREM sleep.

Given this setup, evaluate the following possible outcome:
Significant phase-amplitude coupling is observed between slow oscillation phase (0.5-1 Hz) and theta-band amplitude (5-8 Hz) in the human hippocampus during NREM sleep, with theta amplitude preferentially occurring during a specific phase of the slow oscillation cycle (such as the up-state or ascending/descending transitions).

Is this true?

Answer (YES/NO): YES